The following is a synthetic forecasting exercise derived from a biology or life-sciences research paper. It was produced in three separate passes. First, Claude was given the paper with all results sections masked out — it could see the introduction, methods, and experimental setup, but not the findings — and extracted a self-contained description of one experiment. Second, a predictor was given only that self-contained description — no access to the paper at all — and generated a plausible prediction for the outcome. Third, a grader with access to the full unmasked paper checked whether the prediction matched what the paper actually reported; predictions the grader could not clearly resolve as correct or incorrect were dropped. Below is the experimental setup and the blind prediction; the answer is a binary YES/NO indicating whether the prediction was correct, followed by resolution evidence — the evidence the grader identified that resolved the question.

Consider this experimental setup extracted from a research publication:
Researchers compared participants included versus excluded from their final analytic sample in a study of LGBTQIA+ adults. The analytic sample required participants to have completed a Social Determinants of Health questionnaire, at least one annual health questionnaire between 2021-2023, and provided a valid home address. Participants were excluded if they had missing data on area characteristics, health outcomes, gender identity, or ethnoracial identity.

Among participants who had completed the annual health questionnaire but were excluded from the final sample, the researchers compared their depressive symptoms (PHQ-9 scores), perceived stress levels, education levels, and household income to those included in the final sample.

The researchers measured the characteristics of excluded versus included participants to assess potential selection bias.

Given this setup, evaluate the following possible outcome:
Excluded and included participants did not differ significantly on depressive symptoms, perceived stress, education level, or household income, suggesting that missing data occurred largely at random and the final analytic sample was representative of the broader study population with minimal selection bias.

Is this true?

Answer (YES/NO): NO